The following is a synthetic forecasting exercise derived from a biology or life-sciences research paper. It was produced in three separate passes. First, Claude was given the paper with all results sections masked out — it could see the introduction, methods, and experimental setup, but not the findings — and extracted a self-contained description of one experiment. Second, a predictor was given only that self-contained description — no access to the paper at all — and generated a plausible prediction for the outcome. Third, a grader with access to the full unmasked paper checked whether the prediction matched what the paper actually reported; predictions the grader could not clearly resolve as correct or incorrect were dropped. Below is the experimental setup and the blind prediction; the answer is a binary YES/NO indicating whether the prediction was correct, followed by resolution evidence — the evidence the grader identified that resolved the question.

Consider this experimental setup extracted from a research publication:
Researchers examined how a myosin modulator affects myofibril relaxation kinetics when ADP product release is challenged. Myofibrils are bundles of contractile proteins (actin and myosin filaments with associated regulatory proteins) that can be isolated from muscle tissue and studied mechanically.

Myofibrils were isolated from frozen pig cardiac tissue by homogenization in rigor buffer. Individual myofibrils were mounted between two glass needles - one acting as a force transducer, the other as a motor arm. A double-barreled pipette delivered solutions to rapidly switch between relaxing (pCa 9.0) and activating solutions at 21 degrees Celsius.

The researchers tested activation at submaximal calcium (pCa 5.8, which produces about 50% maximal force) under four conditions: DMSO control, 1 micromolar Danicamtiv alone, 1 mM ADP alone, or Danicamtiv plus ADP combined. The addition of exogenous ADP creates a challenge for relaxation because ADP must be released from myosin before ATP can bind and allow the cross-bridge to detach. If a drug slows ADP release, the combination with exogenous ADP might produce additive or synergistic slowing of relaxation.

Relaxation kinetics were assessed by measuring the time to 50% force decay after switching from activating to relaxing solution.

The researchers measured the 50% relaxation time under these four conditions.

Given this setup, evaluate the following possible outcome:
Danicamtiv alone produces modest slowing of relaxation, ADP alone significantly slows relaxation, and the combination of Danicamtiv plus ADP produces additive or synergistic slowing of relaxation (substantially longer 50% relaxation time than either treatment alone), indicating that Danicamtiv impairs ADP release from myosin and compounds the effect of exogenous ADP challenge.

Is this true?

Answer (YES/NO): NO